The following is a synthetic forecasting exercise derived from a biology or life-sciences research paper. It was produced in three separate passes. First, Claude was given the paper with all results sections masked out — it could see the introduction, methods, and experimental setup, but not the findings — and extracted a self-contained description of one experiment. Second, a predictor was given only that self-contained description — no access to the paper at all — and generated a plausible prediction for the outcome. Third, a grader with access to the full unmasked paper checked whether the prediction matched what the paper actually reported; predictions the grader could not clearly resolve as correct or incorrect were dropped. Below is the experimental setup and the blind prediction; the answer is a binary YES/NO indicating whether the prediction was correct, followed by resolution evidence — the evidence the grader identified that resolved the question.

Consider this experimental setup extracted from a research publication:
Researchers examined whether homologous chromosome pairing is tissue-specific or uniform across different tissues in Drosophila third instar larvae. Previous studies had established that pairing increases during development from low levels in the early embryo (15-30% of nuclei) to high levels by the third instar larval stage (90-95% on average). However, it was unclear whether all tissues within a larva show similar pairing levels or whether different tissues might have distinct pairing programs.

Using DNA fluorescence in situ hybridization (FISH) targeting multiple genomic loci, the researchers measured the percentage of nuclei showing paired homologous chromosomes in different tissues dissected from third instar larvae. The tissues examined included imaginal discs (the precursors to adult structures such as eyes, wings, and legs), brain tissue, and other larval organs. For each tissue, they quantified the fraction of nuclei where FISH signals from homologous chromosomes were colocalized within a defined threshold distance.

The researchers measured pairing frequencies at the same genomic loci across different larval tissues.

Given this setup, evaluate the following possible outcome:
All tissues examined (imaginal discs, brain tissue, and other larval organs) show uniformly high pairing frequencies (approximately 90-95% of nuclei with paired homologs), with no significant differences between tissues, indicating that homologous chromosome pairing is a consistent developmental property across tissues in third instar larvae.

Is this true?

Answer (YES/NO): NO